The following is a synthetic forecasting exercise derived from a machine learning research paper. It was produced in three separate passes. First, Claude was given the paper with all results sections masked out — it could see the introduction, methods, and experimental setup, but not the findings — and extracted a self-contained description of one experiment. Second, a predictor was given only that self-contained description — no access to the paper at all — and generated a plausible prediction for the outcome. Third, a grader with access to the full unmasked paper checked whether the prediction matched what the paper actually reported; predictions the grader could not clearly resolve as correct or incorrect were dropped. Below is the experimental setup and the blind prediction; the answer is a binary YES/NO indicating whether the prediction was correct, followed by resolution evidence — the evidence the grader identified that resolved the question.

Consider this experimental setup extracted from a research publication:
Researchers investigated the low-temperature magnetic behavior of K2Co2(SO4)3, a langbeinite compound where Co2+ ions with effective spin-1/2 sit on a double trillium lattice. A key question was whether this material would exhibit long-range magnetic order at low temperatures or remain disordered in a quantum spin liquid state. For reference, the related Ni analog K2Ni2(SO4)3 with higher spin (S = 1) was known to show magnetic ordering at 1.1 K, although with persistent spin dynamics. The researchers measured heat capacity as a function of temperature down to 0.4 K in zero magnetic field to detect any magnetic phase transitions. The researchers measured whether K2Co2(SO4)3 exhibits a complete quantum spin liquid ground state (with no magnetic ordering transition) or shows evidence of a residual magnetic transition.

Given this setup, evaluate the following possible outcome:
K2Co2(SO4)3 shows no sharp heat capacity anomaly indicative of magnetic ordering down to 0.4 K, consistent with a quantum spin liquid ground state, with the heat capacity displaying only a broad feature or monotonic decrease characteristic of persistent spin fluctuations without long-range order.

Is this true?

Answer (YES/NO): NO